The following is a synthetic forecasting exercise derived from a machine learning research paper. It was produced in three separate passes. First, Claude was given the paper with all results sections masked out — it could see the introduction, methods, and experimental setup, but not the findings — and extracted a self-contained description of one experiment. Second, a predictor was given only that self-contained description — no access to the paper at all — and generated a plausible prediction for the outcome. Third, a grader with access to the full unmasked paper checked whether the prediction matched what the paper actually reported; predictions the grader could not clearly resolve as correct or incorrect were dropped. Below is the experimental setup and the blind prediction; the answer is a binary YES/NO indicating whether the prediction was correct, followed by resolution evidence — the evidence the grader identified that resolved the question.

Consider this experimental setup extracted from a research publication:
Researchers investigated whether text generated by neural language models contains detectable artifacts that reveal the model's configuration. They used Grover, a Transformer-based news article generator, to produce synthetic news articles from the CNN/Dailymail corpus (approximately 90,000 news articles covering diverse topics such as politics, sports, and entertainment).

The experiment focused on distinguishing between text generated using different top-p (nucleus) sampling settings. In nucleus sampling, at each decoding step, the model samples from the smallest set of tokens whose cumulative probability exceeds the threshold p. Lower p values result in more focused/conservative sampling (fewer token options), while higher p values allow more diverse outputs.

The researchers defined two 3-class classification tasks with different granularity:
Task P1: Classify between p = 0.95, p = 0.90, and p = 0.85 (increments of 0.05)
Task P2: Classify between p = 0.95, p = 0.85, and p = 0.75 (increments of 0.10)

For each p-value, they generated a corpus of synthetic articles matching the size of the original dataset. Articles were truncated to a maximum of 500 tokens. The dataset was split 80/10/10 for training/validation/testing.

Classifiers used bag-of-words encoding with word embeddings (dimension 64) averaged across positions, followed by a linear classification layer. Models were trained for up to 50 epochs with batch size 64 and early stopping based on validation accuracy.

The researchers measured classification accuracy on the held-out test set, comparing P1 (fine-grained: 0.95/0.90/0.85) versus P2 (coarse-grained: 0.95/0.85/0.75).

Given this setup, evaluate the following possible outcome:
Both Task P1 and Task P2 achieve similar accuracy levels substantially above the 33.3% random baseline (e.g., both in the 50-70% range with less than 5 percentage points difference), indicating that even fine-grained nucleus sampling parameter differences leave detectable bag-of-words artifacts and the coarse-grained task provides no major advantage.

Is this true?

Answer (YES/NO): NO